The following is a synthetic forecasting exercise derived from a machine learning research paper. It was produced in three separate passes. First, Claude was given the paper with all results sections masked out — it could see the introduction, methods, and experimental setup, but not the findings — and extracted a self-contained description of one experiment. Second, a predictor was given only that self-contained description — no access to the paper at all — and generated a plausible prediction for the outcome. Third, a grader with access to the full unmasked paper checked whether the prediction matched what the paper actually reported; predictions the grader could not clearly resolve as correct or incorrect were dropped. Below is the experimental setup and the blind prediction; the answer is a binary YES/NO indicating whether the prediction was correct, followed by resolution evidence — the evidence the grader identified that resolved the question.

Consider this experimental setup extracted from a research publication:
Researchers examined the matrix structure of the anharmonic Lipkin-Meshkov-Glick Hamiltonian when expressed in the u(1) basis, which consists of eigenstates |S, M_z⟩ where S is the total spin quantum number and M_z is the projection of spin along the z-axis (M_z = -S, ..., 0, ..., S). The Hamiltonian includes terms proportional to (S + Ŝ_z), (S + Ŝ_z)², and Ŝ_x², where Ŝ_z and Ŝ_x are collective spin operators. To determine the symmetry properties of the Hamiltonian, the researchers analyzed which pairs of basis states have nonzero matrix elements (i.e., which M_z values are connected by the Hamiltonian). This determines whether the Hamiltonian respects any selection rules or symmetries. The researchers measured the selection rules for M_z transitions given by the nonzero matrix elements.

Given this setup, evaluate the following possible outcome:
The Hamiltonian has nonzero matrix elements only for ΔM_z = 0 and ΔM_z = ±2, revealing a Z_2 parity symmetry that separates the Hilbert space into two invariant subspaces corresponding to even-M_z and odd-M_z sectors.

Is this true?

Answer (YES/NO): YES